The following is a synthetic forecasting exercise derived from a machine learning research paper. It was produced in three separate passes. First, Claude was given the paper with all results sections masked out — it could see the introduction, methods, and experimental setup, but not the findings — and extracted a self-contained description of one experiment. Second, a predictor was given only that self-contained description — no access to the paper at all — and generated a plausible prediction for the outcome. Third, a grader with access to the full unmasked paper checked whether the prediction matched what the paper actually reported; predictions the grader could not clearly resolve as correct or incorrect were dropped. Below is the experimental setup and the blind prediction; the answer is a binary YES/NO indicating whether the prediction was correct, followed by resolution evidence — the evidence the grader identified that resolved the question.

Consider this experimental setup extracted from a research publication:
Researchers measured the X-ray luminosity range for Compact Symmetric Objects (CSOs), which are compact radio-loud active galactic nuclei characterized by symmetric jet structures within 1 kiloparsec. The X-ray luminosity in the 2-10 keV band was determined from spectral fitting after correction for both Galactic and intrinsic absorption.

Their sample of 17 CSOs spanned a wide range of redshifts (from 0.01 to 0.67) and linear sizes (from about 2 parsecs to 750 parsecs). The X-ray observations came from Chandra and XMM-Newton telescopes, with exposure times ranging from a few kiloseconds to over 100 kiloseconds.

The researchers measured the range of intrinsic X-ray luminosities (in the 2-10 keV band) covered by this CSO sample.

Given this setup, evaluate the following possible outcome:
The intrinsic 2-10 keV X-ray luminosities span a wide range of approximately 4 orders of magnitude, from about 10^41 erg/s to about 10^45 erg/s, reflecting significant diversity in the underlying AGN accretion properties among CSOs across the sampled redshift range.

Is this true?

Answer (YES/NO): NO